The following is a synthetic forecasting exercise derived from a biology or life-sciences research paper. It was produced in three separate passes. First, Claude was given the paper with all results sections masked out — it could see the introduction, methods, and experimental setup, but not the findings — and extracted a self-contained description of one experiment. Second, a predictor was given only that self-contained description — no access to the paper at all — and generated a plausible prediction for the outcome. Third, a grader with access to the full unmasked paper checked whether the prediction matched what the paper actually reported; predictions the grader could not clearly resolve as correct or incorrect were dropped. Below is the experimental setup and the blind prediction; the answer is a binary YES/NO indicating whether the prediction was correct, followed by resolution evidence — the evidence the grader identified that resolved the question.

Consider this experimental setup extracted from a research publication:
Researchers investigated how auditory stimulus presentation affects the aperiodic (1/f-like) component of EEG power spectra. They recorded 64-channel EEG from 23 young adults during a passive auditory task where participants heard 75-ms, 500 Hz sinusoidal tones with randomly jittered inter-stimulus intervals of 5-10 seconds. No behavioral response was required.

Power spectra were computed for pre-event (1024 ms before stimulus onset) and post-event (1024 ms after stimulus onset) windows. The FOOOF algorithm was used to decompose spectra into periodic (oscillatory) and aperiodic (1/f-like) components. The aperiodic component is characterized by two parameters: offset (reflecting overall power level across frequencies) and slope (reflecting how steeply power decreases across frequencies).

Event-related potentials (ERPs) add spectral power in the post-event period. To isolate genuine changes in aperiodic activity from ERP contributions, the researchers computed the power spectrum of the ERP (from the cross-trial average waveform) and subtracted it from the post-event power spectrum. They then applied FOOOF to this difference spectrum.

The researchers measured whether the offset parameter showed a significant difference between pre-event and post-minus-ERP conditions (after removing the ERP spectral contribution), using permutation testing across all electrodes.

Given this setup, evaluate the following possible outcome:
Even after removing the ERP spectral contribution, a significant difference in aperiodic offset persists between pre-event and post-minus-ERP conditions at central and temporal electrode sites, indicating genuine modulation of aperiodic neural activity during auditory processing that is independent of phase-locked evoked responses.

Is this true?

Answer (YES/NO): NO